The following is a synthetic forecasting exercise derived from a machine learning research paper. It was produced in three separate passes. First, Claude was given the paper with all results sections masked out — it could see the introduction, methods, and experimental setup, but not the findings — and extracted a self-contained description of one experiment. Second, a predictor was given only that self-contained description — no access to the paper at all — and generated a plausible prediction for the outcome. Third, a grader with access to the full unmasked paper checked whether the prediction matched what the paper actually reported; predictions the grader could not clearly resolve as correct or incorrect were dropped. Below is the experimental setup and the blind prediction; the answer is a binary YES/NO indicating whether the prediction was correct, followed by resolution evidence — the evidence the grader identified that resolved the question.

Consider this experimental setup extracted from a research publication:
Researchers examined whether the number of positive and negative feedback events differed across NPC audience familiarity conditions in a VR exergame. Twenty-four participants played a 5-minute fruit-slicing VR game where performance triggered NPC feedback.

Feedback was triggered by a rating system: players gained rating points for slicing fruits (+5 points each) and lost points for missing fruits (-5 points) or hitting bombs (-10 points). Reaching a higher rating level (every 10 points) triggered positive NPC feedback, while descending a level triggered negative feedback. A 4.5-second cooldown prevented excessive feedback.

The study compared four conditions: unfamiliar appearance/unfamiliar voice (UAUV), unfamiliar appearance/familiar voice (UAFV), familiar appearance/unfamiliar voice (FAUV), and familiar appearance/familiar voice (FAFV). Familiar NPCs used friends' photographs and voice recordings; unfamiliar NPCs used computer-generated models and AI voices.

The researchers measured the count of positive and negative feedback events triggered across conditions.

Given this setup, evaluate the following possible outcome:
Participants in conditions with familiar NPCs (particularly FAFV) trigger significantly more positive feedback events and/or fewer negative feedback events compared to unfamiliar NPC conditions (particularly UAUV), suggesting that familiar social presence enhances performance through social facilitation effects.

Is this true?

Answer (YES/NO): NO